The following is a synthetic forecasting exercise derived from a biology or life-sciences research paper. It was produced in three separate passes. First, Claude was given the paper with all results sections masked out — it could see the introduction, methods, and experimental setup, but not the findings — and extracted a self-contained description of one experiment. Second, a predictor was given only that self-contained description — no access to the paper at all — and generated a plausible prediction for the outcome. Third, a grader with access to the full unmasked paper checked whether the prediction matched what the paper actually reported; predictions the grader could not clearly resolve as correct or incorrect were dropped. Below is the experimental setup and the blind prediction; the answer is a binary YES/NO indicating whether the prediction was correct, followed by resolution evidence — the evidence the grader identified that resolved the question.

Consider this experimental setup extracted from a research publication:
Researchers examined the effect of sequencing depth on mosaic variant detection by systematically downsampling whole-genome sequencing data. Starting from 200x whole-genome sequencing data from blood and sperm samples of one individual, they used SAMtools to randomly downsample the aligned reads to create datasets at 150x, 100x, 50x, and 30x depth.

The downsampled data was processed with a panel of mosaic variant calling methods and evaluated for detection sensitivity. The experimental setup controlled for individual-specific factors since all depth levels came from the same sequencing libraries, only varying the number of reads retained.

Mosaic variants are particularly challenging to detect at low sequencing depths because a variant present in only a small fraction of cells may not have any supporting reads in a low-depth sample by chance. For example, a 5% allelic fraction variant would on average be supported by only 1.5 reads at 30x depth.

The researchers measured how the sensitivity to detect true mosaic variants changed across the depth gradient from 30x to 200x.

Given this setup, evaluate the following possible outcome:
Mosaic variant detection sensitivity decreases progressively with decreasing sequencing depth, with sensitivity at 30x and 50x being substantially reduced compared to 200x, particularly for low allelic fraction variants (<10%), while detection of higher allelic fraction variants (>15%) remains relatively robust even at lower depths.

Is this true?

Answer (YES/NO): NO